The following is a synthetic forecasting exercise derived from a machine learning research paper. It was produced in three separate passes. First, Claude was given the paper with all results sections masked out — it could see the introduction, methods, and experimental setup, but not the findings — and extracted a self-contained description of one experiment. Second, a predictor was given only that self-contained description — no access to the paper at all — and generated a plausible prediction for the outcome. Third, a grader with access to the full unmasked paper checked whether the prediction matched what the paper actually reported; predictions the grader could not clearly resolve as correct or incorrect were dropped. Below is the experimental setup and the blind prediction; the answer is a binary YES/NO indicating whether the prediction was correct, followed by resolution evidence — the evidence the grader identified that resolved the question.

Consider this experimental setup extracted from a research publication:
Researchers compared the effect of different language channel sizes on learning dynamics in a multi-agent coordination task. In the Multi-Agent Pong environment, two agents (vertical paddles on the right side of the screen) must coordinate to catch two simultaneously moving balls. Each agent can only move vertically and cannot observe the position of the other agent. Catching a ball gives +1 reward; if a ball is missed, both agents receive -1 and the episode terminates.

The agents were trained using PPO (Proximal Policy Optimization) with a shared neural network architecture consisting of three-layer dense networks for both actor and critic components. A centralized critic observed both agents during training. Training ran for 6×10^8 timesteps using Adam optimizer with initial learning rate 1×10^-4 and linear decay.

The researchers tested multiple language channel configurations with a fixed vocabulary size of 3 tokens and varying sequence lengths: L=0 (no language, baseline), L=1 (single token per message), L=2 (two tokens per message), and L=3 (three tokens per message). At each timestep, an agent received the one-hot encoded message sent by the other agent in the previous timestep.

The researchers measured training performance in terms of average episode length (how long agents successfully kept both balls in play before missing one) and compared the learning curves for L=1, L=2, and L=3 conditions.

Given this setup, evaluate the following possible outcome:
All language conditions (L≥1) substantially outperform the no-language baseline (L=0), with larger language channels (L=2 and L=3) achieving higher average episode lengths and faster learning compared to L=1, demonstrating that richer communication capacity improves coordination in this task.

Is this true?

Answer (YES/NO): NO